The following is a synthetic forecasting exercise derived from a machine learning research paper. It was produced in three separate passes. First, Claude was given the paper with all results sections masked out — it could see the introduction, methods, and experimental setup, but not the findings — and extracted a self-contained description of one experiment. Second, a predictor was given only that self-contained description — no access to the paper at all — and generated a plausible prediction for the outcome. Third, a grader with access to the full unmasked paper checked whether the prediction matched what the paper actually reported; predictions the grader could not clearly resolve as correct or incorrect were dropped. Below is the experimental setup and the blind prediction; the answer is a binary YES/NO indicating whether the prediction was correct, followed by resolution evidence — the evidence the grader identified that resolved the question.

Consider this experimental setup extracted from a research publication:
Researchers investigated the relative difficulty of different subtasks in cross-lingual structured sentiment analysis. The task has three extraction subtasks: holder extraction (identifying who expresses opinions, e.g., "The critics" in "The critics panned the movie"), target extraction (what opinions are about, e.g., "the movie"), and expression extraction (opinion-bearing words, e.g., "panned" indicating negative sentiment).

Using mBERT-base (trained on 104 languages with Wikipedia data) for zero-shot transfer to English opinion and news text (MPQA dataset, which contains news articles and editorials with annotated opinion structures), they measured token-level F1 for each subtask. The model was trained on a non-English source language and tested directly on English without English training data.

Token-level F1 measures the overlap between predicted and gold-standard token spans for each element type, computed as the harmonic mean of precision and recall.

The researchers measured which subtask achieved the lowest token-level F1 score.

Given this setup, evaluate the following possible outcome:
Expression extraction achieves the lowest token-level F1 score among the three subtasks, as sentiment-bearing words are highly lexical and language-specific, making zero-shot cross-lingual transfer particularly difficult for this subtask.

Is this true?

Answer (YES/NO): NO